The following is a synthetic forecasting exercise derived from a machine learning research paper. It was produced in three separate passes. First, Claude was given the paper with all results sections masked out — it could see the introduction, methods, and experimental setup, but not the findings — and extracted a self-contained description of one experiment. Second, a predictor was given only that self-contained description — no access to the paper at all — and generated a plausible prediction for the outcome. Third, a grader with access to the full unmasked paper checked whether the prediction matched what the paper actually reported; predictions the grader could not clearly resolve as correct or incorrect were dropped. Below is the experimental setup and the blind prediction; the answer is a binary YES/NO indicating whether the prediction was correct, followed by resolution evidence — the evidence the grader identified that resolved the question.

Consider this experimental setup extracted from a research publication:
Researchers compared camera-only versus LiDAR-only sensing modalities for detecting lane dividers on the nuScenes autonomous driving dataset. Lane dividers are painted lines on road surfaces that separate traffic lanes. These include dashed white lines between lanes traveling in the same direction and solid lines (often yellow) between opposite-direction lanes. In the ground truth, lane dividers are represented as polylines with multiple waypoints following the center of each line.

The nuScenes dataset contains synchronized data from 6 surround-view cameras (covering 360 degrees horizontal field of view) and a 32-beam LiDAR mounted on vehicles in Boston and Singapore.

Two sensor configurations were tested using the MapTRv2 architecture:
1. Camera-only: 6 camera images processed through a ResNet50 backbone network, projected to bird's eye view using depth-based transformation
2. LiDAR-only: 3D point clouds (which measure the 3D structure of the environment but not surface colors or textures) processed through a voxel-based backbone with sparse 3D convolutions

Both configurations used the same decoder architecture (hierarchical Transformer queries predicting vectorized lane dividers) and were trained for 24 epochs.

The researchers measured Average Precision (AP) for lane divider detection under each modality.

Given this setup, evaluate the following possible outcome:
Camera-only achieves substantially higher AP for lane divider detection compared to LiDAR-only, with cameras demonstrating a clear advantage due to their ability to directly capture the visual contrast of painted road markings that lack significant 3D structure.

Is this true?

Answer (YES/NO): NO